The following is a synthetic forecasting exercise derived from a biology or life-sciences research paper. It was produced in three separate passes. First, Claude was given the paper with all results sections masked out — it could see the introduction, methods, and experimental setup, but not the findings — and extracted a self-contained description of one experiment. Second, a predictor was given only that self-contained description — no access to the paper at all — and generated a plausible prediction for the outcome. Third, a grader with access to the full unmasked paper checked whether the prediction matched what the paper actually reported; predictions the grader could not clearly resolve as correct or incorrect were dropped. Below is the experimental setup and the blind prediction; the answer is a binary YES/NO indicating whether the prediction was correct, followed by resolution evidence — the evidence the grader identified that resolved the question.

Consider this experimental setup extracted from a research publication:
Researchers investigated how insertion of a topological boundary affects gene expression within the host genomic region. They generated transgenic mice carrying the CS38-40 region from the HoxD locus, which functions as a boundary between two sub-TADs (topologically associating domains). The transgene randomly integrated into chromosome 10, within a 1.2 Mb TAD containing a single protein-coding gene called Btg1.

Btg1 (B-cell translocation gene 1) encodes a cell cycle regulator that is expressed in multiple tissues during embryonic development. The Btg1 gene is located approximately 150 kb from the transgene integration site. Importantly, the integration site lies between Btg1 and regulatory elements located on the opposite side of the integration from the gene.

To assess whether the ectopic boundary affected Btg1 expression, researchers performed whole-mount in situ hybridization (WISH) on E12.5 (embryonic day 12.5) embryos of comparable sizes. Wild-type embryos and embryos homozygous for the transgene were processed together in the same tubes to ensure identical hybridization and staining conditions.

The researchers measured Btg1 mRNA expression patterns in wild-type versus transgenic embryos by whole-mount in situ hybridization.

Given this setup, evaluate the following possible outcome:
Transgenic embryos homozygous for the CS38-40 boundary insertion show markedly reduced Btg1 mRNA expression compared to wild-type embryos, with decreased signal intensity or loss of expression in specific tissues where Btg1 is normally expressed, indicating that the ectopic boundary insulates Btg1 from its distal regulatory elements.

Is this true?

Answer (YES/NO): YES